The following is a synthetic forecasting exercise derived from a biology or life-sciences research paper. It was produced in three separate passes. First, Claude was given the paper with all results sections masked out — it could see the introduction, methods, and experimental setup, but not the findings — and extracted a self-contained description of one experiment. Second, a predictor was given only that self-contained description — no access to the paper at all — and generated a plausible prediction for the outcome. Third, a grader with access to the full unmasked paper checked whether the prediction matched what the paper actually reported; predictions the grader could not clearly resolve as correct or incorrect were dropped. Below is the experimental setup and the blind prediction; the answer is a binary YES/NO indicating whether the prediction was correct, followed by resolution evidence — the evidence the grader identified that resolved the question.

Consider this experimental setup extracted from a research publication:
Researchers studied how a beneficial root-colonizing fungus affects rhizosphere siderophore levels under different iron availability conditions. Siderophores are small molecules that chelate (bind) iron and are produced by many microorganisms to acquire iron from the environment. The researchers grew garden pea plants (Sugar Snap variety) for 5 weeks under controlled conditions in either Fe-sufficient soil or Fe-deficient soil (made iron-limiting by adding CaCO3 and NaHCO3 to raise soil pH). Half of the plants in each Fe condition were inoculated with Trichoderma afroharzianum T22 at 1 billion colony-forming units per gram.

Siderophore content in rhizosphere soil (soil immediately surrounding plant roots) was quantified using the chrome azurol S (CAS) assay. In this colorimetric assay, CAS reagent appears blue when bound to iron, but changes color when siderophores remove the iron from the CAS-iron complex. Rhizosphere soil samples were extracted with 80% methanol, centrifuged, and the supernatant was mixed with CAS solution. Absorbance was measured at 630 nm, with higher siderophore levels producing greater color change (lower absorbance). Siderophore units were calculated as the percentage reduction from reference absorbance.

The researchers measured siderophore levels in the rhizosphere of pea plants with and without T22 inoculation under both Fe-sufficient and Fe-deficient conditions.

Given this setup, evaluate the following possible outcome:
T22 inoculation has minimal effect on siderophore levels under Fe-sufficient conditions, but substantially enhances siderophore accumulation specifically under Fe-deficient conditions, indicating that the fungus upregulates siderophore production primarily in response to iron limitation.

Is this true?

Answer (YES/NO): YES